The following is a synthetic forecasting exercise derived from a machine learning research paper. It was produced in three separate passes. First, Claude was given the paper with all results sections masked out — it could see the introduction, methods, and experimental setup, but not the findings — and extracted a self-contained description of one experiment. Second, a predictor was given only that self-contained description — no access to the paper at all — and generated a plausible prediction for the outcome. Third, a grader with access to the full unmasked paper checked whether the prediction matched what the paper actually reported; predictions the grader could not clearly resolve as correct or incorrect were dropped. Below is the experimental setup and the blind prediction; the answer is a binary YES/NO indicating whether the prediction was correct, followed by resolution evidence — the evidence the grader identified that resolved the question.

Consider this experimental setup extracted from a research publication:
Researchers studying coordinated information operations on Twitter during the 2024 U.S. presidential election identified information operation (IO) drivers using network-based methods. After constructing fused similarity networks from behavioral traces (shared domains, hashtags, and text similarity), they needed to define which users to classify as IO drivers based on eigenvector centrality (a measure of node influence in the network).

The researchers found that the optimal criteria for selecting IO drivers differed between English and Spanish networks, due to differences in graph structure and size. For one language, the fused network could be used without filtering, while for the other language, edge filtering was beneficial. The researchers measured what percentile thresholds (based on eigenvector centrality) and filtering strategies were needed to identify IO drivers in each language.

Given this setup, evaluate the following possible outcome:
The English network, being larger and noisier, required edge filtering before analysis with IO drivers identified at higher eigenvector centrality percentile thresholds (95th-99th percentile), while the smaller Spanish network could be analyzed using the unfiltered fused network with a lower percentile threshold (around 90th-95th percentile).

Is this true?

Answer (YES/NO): NO